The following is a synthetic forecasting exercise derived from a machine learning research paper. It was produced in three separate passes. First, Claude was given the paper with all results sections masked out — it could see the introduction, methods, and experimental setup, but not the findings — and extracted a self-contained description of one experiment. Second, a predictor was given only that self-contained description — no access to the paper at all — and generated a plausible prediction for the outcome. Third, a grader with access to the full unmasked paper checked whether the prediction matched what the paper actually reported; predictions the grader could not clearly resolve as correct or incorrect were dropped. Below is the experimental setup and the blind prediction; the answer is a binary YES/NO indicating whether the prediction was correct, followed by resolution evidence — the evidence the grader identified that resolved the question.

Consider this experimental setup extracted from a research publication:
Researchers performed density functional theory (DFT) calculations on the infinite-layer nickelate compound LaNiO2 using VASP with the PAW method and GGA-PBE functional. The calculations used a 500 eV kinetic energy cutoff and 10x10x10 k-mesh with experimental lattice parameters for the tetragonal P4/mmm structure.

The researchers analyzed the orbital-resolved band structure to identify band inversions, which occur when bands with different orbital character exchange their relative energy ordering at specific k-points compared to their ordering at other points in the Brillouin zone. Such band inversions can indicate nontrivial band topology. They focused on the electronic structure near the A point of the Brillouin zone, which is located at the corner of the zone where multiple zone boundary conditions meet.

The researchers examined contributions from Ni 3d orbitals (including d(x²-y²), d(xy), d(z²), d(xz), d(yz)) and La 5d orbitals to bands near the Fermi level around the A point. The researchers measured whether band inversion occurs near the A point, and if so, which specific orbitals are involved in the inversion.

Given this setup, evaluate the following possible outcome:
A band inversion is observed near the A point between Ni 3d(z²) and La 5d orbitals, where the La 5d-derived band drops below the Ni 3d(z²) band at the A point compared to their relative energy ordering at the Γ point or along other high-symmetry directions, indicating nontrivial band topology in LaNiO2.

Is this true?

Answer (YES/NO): NO